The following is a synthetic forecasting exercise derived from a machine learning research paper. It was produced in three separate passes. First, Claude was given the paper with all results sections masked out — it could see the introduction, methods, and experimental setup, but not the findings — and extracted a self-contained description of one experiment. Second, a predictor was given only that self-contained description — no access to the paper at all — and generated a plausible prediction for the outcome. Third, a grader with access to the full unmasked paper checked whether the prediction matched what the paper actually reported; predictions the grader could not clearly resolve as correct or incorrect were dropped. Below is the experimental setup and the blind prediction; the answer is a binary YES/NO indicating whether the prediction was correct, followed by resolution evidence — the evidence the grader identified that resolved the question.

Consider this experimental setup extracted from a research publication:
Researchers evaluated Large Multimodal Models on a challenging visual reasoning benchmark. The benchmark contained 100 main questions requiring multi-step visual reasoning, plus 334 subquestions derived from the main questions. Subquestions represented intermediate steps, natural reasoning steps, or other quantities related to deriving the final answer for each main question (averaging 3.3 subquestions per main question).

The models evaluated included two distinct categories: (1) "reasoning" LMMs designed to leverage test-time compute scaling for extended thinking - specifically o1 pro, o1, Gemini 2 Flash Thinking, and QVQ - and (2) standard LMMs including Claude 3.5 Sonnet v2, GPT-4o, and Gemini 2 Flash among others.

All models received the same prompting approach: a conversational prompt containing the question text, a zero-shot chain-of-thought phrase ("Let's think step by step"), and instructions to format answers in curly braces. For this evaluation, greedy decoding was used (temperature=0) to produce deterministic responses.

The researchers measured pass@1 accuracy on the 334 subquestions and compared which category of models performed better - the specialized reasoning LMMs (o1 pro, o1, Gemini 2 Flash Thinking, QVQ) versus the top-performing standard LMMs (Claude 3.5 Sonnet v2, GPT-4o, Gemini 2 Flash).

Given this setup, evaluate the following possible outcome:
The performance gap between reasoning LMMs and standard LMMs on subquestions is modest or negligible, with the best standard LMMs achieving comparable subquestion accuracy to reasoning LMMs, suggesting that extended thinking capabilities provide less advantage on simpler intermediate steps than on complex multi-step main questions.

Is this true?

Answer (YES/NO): YES